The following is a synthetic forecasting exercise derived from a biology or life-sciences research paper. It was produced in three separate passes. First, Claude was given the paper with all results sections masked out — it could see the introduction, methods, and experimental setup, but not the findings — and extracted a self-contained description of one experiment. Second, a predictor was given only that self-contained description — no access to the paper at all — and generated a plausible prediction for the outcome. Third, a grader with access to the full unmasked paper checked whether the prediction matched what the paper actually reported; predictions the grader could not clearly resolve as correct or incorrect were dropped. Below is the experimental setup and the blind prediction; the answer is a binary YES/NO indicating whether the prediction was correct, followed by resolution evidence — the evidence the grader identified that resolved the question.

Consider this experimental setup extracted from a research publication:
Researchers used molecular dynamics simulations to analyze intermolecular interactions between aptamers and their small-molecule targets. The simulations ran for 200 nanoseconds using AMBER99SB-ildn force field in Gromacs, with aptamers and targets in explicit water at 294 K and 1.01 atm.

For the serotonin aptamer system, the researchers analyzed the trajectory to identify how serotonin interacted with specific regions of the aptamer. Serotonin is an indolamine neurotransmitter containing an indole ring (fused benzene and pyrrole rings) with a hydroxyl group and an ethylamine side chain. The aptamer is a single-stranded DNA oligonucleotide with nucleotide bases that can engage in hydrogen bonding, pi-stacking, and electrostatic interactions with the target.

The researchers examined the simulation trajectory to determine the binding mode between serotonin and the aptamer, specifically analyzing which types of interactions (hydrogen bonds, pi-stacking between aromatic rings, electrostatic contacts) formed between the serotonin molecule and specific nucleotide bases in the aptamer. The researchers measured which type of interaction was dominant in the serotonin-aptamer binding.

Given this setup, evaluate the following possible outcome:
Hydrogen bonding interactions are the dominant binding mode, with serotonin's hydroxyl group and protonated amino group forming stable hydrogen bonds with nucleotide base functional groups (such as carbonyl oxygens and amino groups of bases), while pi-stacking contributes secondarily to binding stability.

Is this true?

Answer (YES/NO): NO